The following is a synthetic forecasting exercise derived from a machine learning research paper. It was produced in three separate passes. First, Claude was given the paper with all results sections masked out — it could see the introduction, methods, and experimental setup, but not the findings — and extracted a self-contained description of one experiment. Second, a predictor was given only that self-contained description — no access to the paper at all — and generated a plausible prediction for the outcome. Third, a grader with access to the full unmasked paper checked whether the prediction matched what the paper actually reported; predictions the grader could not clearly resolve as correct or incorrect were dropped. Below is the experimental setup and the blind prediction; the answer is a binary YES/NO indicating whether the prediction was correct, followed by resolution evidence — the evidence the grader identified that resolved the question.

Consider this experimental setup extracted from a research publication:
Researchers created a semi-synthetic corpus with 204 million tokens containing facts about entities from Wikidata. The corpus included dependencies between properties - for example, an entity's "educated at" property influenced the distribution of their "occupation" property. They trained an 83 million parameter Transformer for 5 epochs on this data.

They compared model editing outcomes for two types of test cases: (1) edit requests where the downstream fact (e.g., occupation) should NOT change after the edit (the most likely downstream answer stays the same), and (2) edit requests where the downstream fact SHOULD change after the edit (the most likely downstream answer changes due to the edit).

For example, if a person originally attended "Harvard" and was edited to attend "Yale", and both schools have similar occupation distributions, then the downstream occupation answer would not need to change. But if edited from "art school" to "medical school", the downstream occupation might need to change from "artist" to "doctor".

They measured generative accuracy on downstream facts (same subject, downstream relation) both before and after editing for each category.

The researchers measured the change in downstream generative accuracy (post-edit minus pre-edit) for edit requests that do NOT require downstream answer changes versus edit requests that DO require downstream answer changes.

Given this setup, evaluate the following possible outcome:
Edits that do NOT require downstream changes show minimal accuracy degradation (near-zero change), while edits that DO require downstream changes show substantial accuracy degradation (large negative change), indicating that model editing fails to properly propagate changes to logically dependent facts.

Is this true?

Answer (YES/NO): YES